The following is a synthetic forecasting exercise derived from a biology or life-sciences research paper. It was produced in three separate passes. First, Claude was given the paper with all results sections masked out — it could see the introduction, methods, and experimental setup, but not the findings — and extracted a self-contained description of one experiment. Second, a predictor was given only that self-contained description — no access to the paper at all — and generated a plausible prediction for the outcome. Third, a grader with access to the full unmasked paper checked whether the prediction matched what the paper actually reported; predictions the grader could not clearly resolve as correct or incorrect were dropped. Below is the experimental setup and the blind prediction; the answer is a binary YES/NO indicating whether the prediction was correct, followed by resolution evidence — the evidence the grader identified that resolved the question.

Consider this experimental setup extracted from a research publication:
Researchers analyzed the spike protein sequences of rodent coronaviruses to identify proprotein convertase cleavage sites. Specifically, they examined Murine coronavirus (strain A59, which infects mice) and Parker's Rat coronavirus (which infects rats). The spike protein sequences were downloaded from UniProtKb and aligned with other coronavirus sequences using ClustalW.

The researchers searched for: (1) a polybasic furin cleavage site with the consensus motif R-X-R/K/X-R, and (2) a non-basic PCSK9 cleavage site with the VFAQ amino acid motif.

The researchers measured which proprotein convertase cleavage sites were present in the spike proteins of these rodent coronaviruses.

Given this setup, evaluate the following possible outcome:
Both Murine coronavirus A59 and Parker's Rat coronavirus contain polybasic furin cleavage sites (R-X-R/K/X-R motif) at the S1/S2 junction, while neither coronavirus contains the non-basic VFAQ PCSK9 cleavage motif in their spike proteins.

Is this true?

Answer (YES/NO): YES